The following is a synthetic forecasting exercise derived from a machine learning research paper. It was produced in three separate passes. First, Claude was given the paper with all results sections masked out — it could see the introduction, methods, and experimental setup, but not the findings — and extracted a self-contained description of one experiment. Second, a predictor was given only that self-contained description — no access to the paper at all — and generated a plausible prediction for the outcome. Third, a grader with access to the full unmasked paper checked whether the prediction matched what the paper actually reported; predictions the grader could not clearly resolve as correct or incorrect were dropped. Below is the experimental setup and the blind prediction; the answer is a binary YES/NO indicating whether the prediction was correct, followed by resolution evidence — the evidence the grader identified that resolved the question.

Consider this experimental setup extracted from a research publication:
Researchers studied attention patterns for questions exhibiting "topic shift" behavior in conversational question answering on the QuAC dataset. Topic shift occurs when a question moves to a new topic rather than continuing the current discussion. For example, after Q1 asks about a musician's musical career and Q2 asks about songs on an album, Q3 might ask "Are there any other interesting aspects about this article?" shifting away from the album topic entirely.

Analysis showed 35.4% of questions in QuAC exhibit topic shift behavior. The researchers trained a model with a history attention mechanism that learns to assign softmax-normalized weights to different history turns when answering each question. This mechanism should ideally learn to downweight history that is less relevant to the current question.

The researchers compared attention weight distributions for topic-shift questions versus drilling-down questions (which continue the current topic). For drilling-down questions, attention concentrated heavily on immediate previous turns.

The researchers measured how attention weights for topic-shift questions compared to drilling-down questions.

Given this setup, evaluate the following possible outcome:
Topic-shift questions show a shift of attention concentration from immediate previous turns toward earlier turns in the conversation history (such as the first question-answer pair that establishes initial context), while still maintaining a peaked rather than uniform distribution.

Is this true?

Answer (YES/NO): NO